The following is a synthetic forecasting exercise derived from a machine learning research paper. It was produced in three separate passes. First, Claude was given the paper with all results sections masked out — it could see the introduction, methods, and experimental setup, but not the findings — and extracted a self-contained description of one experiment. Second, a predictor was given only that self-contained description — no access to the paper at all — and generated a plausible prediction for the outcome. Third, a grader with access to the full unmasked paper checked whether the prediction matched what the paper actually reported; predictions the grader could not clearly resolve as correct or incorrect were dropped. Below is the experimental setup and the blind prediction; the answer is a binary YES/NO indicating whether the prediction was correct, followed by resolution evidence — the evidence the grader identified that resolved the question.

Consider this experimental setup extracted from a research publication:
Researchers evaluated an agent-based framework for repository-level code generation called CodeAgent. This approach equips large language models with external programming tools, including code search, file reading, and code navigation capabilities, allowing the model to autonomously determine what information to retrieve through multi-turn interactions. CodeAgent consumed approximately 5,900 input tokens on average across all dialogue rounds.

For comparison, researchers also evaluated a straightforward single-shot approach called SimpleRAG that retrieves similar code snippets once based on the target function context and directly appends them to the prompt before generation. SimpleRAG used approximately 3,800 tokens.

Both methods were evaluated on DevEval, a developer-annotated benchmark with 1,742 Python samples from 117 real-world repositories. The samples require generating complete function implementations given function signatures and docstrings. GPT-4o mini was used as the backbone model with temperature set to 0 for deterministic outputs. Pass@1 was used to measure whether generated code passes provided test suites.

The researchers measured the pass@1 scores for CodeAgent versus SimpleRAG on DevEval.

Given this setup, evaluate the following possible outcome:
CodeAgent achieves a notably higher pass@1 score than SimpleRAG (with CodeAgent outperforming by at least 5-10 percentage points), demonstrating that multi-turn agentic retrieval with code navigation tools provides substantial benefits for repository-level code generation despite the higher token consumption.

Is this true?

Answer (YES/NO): NO